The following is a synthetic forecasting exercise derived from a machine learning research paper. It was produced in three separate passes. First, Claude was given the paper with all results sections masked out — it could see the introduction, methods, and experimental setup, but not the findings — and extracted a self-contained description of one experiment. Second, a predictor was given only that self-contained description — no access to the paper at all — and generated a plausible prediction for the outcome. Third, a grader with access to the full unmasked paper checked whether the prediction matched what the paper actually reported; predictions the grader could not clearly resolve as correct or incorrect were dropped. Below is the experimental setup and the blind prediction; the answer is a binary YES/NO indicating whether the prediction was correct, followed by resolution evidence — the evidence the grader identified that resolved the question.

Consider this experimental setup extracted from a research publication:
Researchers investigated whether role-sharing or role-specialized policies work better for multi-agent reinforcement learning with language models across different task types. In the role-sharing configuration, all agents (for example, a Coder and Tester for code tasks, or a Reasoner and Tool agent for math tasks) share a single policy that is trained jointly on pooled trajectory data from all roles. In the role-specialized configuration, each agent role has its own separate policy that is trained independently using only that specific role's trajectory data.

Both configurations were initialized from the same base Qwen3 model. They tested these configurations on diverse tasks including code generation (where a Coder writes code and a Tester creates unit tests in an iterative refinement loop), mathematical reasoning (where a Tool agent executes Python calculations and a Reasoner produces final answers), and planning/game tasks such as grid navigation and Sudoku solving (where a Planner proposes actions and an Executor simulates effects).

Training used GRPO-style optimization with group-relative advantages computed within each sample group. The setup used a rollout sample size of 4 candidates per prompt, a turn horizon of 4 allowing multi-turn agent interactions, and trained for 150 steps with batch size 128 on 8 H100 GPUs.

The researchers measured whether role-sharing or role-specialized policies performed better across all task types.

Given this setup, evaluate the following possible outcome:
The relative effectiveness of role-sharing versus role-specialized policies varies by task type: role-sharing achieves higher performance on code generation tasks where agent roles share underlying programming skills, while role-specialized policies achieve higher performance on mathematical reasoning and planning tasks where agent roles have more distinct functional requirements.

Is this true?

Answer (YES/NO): NO